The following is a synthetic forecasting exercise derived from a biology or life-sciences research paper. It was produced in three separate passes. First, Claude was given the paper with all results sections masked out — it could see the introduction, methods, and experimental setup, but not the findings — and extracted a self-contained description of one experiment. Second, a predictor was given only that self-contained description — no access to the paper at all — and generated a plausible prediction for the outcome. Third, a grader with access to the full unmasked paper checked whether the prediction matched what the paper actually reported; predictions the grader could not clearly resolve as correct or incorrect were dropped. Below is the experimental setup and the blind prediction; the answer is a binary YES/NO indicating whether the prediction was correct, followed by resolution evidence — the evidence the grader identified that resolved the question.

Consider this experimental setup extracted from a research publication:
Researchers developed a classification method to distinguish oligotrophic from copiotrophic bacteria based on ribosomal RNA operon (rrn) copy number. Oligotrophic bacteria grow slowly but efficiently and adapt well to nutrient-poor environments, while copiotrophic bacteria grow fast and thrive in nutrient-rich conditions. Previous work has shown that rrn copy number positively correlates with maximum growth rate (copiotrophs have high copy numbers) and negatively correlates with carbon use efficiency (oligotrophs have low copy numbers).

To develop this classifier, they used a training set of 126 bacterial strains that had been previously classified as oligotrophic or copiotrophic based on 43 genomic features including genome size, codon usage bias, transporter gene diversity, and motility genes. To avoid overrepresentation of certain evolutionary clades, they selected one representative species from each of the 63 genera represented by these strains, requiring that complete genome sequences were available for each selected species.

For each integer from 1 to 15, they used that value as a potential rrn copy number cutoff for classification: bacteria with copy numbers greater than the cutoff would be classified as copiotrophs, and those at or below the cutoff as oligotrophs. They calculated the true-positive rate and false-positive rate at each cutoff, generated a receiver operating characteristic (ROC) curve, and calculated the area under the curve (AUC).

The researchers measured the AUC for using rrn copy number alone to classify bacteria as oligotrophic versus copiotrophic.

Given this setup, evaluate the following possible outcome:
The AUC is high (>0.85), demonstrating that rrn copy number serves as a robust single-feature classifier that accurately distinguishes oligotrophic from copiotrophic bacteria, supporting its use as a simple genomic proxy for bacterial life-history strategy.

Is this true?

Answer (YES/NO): YES